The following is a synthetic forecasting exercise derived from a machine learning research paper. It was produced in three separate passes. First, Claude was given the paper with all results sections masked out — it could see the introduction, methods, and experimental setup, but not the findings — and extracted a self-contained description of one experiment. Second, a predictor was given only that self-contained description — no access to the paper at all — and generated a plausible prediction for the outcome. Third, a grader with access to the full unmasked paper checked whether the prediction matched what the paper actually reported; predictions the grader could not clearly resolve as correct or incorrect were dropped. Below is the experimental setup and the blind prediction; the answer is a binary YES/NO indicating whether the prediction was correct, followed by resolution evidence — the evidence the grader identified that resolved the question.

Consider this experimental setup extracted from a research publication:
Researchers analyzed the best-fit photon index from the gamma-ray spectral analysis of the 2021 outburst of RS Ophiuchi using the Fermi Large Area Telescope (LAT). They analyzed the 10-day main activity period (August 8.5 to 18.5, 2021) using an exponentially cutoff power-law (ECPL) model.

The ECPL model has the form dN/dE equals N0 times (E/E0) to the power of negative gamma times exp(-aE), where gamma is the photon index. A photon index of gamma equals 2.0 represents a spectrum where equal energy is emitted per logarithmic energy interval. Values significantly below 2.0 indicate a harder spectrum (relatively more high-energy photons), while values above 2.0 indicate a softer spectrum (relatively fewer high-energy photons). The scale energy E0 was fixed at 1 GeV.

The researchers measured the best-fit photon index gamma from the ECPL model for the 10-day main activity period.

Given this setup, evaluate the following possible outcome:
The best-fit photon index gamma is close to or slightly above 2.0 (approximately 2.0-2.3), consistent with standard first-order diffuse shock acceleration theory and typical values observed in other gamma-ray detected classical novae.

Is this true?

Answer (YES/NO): NO